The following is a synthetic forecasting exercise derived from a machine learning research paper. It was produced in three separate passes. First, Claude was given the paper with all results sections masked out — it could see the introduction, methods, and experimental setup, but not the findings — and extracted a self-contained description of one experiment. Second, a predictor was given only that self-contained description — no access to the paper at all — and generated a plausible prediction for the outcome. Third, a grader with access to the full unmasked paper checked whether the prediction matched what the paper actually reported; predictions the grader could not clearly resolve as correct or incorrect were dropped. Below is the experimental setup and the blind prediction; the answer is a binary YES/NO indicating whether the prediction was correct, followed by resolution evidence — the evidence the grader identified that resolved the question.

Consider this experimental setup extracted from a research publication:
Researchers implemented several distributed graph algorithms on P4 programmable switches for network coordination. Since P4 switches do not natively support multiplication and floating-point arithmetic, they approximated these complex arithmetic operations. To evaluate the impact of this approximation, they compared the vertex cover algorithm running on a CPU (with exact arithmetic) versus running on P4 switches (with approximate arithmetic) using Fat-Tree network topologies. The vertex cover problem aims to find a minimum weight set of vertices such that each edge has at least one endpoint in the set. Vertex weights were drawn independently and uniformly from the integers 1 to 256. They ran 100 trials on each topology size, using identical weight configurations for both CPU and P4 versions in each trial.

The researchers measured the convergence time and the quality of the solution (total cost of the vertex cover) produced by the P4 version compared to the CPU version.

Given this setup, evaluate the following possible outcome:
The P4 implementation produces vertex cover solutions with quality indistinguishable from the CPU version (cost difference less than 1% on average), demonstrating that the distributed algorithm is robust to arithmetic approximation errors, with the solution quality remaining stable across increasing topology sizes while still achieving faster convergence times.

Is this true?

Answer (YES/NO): NO